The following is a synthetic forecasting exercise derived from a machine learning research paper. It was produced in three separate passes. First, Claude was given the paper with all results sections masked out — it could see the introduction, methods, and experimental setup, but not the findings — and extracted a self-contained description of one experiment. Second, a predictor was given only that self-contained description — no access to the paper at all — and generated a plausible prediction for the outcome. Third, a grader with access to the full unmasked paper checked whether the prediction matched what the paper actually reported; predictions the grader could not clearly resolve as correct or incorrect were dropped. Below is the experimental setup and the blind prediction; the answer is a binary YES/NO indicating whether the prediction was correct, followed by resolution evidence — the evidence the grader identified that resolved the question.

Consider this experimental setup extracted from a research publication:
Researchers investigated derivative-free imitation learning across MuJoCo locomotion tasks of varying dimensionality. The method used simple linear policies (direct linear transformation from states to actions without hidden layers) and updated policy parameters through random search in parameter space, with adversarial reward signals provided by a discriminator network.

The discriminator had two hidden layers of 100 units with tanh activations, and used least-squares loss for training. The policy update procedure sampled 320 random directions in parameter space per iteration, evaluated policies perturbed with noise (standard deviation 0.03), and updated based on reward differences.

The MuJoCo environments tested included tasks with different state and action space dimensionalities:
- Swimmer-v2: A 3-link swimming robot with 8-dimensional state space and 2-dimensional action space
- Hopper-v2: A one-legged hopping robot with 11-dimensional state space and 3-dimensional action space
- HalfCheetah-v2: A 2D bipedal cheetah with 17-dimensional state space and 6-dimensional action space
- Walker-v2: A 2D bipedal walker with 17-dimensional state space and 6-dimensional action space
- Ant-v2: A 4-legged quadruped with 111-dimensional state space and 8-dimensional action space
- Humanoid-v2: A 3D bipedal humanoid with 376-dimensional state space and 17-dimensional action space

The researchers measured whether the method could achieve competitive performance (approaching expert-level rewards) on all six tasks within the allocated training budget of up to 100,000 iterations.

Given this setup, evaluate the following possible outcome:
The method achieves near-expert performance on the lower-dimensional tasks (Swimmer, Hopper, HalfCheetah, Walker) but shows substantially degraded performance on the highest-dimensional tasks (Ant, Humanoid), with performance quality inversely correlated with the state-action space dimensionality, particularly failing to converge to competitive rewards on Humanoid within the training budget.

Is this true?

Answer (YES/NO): YES